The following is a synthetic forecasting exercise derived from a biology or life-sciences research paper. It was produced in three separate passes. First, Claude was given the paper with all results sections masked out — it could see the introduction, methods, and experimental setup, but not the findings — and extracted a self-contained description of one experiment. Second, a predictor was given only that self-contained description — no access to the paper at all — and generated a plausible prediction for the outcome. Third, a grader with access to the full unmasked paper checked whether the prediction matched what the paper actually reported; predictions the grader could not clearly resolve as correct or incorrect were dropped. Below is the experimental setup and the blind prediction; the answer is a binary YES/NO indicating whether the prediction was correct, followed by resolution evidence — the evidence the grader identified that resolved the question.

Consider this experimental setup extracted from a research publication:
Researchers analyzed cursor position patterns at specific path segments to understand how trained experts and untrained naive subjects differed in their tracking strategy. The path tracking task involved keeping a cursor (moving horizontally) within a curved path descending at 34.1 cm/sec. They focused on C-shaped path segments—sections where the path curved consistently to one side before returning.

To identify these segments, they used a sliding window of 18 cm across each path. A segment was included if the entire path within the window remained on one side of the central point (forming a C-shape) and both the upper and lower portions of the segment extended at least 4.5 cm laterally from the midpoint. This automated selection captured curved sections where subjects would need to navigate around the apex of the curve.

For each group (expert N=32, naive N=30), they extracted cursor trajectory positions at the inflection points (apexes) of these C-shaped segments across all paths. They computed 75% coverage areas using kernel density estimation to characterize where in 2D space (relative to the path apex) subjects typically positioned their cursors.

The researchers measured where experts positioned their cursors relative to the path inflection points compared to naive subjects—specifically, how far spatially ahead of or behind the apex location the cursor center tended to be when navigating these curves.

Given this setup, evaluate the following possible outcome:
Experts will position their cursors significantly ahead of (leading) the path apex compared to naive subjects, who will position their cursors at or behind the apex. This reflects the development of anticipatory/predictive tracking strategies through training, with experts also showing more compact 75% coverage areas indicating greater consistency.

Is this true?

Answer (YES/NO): NO